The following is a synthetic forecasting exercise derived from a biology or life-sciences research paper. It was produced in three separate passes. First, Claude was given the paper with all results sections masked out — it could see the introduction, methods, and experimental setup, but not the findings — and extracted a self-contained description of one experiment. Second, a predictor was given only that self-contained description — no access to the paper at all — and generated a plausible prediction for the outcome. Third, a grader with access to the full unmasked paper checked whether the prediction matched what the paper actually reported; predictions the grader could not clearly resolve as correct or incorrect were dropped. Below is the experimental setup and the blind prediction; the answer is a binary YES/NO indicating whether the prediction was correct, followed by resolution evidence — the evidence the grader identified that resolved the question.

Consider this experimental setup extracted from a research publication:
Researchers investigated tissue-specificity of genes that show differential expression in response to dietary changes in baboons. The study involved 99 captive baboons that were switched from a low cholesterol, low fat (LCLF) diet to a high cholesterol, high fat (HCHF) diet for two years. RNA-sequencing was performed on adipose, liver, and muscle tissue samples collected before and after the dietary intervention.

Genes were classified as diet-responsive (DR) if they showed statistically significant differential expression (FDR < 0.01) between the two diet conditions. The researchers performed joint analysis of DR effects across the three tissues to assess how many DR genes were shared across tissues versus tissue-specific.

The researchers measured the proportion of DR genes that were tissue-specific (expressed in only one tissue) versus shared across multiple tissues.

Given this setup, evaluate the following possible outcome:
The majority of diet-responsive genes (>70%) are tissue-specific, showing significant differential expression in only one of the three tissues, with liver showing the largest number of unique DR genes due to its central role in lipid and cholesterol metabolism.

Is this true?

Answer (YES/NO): NO